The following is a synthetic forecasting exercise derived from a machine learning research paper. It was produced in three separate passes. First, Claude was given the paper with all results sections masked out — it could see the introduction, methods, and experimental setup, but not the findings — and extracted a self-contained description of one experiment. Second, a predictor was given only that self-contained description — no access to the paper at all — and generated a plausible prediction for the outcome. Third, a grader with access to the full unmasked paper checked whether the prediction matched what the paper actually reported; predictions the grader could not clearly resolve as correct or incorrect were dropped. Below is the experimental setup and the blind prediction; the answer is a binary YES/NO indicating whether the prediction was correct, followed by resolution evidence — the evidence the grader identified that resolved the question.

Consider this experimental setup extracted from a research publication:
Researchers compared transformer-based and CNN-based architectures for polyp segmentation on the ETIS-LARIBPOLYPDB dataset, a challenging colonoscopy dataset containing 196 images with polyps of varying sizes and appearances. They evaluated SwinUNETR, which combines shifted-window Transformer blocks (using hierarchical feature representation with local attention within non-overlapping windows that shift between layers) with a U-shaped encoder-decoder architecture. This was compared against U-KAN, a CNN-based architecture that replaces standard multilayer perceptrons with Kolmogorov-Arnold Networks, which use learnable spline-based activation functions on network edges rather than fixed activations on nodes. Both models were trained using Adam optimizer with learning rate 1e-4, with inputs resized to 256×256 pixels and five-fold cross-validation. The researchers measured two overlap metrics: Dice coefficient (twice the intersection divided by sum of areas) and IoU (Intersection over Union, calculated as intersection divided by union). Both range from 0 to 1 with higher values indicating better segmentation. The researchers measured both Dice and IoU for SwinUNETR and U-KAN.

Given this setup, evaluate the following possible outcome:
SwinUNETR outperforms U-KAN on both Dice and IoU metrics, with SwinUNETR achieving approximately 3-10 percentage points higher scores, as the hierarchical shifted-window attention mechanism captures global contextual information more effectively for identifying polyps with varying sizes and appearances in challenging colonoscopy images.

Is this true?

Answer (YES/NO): NO